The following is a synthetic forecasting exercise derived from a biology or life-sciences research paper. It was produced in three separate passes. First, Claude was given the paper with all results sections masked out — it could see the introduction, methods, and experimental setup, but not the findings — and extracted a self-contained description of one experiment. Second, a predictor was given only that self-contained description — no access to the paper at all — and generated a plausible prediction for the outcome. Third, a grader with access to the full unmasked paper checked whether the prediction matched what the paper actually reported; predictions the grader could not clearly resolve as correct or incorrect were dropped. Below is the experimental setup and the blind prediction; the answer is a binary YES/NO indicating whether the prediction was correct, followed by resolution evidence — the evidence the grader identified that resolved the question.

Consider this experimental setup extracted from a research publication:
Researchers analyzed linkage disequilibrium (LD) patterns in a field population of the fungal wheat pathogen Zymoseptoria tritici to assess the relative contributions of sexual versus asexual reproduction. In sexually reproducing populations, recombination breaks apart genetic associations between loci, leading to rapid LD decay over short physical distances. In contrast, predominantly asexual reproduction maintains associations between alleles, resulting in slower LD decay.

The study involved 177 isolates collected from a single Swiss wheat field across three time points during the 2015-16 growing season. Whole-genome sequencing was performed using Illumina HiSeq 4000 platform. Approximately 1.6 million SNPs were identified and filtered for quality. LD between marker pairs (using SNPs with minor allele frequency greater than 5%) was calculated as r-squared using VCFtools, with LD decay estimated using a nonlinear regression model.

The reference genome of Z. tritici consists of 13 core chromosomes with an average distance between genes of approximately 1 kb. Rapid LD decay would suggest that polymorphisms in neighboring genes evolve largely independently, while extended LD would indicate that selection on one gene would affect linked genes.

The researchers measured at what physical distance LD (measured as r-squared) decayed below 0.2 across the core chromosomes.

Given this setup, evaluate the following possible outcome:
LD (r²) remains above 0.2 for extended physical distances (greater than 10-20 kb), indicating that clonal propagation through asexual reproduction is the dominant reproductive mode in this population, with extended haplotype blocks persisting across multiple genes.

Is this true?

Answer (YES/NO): NO